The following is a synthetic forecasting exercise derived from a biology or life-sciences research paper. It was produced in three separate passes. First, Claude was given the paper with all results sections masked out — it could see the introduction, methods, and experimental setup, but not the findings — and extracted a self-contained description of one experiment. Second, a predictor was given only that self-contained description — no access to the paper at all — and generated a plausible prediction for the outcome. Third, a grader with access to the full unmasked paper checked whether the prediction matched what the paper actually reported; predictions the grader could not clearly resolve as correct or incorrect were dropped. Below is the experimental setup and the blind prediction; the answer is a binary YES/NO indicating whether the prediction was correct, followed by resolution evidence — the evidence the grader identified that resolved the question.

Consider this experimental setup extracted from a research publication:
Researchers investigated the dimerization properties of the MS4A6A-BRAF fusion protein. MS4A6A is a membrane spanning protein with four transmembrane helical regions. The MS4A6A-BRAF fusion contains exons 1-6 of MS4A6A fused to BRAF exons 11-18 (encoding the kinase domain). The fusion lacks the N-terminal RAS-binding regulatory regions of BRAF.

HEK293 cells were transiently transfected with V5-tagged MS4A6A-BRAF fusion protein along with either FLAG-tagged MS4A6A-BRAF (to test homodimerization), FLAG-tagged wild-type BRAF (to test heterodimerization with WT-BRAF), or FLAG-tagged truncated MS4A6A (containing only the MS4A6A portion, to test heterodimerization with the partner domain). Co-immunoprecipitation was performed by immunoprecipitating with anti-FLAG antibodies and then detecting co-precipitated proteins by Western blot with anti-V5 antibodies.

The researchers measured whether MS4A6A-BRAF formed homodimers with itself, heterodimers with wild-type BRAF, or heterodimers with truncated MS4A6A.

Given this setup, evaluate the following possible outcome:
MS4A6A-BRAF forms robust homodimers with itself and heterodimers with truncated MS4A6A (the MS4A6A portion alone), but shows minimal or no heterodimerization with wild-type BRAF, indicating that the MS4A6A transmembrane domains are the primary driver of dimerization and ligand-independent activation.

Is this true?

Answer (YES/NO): NO